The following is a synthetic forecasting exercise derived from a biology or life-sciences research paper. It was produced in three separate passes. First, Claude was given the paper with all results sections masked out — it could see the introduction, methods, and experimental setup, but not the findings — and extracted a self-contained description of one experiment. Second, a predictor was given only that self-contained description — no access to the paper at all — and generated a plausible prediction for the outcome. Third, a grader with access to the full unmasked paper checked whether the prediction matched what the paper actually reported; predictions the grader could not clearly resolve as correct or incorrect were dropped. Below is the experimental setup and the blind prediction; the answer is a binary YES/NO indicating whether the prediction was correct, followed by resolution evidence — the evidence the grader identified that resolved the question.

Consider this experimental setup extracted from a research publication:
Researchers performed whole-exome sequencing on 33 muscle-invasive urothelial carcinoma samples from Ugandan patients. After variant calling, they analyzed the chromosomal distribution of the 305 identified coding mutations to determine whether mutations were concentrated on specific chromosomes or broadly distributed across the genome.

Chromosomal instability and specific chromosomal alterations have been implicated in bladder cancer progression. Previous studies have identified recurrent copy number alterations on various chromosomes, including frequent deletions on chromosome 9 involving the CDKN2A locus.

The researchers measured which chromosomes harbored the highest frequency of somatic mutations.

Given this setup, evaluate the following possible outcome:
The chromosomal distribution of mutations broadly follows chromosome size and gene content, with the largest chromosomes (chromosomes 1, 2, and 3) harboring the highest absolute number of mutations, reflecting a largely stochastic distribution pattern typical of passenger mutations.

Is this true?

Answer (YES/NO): NO